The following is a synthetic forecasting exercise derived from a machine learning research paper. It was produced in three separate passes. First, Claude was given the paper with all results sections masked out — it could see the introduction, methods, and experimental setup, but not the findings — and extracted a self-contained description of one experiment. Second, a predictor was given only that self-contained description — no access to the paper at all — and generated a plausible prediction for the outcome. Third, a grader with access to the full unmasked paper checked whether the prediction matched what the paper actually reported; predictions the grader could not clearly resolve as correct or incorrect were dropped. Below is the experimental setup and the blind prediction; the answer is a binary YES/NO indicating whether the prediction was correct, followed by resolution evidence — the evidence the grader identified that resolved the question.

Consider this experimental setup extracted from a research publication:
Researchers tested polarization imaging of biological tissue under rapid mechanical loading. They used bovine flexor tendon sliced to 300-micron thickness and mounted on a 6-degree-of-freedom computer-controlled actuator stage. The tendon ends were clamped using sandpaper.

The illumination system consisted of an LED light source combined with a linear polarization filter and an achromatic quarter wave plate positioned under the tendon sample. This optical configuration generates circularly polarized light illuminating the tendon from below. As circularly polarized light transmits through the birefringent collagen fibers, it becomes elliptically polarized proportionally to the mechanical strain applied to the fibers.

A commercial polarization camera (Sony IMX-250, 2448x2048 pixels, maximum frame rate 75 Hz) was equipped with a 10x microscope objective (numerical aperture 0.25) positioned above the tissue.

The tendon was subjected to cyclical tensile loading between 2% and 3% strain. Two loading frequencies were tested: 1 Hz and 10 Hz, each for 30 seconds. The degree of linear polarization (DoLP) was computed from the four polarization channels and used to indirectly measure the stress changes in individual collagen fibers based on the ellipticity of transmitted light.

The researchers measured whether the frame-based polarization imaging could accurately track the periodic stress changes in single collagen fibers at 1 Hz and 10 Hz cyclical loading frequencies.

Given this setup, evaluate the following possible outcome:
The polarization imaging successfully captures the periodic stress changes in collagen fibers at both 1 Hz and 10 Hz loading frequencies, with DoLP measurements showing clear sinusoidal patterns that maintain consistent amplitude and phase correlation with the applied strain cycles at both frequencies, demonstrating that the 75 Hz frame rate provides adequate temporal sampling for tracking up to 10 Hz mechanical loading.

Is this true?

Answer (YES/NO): NO